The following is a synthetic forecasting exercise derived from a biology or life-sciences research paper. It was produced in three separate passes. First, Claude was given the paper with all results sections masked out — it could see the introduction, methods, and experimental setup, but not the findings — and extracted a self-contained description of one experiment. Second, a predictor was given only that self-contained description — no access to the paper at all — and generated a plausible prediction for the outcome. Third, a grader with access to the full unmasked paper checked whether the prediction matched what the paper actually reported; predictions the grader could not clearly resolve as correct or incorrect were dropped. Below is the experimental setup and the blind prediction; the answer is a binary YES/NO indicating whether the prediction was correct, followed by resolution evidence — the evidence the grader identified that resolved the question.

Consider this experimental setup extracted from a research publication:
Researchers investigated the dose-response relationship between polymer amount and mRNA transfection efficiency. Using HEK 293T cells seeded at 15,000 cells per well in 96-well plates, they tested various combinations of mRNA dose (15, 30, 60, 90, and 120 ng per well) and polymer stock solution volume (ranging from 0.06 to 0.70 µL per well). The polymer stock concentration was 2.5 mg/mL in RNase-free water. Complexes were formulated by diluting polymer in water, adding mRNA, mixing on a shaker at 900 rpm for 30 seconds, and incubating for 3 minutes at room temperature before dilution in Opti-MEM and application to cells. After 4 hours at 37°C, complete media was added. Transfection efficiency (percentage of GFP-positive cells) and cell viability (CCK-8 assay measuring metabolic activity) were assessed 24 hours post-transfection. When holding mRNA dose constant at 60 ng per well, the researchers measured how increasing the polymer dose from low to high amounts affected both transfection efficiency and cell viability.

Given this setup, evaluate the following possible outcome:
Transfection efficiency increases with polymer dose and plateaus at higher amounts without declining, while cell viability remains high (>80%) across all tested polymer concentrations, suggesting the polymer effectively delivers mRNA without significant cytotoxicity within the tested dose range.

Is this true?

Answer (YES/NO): NO